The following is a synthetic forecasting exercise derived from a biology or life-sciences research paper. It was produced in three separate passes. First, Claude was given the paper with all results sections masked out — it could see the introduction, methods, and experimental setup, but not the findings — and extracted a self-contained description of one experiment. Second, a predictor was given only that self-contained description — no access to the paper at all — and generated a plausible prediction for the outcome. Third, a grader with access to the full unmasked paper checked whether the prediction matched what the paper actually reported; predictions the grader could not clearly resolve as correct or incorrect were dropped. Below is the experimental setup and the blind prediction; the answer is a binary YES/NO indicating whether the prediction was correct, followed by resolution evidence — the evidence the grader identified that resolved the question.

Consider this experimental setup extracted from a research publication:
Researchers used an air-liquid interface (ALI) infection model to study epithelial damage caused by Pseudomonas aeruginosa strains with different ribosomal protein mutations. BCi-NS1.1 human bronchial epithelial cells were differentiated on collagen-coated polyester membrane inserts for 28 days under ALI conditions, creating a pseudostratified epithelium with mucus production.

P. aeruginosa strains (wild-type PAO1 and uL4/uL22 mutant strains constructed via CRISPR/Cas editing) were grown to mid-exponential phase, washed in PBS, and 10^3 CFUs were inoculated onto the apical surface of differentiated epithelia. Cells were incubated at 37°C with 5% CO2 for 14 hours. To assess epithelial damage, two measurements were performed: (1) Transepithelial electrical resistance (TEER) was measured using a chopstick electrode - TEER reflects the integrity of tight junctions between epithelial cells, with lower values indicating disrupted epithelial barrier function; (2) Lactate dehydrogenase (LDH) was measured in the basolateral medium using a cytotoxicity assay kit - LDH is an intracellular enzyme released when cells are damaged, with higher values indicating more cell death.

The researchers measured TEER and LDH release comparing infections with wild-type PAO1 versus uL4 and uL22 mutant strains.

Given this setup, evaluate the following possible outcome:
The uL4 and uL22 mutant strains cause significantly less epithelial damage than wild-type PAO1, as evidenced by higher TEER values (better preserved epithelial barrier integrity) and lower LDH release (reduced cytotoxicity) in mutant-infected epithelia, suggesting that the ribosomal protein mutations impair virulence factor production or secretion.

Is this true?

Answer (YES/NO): NO